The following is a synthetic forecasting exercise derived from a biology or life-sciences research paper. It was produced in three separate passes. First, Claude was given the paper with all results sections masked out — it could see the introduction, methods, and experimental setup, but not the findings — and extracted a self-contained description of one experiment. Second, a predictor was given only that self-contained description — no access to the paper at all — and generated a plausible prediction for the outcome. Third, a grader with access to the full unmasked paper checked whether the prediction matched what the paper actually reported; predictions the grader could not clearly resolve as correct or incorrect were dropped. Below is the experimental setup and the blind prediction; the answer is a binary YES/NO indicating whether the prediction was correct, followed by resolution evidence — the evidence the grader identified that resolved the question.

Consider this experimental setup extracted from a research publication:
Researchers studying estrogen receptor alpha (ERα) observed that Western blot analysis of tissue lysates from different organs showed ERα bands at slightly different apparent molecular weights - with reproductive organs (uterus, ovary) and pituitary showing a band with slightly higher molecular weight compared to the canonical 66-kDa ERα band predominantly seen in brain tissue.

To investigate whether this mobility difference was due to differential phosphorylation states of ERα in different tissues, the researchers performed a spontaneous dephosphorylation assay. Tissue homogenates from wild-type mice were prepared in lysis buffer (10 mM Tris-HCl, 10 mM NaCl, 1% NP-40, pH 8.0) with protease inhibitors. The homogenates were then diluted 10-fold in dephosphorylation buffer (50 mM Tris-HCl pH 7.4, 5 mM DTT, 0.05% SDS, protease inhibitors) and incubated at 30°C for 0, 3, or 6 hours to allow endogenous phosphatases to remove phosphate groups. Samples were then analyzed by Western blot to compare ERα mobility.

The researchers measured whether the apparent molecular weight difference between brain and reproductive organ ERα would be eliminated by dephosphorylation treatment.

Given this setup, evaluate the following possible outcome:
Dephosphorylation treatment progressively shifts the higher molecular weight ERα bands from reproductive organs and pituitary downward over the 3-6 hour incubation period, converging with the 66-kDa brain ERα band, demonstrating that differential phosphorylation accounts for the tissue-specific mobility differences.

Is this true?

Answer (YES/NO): NO